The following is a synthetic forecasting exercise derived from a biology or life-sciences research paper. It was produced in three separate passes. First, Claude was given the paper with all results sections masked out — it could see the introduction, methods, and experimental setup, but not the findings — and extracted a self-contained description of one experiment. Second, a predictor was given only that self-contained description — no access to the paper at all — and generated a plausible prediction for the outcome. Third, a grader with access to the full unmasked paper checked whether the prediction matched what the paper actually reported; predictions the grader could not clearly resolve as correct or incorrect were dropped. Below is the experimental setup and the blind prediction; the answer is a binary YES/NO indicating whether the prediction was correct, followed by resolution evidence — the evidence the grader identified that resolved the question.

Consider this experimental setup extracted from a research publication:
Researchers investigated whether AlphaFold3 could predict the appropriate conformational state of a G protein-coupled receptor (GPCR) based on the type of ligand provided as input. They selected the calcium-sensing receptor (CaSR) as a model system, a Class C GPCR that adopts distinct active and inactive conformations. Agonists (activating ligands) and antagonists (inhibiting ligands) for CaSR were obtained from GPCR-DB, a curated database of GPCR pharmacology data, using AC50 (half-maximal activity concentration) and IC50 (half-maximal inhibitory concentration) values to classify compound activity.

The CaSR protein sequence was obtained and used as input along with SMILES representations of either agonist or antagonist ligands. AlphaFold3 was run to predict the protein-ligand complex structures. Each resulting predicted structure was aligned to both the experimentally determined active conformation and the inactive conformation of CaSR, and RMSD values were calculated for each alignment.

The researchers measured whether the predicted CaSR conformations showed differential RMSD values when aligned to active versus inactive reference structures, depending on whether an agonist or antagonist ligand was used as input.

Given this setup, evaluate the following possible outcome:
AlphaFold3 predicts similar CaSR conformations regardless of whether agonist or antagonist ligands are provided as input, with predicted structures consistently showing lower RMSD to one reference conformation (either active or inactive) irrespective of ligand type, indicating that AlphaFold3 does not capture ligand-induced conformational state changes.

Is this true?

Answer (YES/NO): YES